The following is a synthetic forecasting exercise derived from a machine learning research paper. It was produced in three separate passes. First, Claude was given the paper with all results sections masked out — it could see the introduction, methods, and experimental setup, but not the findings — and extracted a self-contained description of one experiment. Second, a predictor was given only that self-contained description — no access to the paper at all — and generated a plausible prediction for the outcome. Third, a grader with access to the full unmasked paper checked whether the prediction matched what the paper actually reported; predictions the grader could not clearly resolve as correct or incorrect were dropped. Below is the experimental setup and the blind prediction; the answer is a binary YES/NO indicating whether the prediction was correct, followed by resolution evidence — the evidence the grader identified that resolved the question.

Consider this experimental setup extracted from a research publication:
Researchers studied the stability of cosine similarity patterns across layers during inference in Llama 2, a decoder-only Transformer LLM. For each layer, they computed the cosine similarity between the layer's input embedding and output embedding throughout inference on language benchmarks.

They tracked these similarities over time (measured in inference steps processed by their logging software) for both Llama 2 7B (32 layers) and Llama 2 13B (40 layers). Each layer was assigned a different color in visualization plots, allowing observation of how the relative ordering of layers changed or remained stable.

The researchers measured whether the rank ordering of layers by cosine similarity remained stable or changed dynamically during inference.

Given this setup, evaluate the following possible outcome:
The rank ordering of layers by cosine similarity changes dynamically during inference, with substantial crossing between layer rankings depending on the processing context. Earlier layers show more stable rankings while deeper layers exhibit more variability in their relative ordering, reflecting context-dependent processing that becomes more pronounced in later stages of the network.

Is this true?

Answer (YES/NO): NO